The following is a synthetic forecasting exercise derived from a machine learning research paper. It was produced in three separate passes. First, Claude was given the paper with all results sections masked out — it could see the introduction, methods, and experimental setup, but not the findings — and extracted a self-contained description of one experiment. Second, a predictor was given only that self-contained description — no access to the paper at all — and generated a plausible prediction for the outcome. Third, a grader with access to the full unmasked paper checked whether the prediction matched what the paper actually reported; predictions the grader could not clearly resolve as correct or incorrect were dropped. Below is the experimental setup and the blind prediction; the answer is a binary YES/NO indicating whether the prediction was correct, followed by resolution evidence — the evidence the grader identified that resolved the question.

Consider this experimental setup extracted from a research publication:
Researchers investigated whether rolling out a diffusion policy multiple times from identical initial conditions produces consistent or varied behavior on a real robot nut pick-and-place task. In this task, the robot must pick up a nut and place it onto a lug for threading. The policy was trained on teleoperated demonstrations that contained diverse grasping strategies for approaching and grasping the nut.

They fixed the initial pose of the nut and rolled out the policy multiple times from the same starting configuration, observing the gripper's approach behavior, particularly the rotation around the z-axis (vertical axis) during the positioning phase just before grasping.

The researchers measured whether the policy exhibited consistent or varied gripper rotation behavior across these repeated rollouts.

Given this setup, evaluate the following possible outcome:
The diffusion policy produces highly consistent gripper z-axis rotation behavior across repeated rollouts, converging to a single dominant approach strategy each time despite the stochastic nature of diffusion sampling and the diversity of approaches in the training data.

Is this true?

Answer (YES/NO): NO